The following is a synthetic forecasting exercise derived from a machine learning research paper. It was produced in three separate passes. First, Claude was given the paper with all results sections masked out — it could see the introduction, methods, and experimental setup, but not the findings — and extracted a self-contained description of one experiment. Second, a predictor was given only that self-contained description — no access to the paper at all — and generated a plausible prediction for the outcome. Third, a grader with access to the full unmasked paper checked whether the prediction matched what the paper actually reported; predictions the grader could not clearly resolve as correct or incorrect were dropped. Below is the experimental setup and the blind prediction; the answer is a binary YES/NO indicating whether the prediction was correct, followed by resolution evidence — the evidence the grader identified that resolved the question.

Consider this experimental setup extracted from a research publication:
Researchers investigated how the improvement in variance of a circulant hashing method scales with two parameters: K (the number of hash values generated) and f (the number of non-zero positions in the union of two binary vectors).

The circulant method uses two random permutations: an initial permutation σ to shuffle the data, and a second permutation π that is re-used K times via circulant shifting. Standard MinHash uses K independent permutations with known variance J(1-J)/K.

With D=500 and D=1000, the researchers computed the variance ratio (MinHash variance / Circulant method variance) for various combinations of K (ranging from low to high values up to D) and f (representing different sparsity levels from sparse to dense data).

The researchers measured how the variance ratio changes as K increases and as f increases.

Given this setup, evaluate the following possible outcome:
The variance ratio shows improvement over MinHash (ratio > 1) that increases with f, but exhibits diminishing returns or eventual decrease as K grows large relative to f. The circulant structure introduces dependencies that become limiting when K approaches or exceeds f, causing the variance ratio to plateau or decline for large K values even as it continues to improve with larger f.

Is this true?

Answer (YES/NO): NO